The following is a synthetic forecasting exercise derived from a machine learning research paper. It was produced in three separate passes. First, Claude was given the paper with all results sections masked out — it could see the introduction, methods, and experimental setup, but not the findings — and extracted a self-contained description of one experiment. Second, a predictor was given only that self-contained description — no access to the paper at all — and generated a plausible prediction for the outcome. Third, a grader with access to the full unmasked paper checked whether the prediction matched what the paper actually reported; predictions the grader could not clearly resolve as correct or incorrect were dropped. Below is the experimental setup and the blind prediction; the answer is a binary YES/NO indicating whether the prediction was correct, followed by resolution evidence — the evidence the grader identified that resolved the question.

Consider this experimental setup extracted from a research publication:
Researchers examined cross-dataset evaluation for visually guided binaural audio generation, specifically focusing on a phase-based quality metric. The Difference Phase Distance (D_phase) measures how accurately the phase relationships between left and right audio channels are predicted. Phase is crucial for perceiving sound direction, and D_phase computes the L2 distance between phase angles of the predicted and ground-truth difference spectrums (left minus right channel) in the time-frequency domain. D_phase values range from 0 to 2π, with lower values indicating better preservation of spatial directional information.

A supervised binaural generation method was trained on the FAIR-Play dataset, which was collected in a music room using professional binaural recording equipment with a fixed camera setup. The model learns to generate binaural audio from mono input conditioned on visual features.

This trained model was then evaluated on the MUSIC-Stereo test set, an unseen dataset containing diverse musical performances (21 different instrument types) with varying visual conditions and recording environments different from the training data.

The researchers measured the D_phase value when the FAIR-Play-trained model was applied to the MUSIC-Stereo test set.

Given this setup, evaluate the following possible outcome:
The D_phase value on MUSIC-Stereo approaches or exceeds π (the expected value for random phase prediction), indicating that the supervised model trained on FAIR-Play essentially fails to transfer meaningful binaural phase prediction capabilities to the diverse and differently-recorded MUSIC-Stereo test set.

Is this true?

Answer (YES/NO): NO